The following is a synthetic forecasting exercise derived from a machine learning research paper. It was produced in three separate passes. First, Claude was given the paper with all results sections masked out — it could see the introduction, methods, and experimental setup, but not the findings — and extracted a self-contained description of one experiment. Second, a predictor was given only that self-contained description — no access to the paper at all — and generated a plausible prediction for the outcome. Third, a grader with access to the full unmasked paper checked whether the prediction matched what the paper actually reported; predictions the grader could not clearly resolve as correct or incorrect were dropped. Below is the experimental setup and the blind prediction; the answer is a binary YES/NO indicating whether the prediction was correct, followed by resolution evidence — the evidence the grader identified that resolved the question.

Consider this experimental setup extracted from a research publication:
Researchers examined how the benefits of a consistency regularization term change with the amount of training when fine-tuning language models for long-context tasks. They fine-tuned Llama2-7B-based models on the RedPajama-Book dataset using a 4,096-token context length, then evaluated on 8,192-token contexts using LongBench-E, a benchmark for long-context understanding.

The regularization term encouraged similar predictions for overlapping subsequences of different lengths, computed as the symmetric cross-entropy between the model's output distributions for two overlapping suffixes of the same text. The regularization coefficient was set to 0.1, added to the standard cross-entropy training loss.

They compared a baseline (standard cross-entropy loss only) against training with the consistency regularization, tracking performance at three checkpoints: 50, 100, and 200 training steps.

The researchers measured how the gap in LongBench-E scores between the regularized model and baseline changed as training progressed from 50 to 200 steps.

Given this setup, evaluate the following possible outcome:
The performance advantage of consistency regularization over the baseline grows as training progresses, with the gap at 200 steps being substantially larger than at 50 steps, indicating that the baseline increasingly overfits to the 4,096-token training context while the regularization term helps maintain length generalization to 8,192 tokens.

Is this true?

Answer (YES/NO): YES